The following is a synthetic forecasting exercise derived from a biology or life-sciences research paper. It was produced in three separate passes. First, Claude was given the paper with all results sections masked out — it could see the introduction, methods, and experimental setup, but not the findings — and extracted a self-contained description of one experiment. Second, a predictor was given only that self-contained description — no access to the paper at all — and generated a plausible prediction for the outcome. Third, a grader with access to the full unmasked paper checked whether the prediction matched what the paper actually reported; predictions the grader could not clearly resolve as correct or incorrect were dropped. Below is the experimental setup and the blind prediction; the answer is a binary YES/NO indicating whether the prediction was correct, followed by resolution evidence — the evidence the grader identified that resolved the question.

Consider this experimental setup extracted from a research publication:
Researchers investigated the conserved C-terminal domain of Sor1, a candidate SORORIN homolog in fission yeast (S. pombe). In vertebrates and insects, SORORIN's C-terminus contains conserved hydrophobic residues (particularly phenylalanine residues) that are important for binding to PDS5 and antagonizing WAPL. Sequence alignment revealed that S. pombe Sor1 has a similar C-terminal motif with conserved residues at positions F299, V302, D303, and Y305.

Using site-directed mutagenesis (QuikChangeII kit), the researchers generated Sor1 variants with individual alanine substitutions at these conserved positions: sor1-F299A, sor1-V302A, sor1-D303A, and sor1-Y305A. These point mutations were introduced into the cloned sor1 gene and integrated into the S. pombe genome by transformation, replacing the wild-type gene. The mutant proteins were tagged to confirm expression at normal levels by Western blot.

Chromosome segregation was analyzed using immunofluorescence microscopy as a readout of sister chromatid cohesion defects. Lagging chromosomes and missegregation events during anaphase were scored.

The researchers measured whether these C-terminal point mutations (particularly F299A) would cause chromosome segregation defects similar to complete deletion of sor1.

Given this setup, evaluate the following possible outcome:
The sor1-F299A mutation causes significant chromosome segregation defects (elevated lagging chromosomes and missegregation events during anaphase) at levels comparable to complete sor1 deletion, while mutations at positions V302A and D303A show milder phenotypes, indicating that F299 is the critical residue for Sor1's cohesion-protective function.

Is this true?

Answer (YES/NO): NO